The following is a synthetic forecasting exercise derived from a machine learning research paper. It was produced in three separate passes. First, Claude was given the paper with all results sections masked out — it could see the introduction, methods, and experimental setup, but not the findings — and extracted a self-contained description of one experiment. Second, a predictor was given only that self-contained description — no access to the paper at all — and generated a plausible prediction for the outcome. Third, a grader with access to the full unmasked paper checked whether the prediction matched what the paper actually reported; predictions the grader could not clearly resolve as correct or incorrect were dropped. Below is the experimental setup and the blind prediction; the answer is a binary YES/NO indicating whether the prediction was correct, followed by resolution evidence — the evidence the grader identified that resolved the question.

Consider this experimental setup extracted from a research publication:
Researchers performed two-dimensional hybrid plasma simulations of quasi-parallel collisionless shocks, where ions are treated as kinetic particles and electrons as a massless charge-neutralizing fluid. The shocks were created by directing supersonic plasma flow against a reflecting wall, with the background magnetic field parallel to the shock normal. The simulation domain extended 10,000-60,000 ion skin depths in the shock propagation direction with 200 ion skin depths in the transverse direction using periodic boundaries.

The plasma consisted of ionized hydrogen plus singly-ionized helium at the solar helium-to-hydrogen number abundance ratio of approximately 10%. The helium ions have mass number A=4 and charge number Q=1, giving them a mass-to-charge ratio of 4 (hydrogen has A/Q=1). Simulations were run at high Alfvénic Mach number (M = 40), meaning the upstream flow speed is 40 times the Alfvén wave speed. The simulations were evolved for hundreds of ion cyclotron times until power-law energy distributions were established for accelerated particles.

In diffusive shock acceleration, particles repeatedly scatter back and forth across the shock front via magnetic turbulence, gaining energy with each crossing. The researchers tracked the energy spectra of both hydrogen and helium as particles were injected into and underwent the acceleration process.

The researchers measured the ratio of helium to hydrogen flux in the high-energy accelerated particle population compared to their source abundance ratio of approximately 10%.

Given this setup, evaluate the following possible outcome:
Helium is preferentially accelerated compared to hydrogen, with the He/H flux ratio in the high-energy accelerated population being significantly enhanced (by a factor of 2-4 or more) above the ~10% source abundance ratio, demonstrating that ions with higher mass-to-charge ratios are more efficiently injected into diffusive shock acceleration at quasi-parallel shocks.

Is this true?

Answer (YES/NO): YES